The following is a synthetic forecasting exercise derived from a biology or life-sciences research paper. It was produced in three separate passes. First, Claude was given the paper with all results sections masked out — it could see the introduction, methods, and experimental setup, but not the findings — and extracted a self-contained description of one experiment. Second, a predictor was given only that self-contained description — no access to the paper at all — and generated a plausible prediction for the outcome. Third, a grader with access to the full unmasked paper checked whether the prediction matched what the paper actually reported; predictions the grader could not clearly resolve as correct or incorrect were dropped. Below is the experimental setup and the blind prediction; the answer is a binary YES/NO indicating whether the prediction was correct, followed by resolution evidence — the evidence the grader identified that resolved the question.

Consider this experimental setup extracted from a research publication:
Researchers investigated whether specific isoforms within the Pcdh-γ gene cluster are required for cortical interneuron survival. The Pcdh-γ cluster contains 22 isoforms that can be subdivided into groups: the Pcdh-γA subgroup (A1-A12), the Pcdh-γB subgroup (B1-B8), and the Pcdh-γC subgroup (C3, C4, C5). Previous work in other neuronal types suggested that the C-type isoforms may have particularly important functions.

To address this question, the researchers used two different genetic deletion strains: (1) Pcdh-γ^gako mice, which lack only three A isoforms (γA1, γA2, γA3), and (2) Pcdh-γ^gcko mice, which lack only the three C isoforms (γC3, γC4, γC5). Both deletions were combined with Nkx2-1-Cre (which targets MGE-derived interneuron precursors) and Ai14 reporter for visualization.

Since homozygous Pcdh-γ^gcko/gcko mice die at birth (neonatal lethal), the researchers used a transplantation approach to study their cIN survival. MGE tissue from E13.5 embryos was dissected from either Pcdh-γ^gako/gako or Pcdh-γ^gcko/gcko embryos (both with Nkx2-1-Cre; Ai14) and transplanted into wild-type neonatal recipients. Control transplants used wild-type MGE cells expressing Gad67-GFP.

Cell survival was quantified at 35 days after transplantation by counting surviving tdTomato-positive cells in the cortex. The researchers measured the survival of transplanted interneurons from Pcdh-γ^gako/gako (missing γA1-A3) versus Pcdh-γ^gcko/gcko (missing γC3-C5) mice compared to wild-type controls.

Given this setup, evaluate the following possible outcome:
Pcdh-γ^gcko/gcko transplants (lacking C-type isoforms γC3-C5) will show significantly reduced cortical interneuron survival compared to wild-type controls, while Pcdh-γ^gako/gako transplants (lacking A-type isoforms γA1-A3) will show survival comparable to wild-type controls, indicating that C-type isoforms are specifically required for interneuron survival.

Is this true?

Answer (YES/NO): YES